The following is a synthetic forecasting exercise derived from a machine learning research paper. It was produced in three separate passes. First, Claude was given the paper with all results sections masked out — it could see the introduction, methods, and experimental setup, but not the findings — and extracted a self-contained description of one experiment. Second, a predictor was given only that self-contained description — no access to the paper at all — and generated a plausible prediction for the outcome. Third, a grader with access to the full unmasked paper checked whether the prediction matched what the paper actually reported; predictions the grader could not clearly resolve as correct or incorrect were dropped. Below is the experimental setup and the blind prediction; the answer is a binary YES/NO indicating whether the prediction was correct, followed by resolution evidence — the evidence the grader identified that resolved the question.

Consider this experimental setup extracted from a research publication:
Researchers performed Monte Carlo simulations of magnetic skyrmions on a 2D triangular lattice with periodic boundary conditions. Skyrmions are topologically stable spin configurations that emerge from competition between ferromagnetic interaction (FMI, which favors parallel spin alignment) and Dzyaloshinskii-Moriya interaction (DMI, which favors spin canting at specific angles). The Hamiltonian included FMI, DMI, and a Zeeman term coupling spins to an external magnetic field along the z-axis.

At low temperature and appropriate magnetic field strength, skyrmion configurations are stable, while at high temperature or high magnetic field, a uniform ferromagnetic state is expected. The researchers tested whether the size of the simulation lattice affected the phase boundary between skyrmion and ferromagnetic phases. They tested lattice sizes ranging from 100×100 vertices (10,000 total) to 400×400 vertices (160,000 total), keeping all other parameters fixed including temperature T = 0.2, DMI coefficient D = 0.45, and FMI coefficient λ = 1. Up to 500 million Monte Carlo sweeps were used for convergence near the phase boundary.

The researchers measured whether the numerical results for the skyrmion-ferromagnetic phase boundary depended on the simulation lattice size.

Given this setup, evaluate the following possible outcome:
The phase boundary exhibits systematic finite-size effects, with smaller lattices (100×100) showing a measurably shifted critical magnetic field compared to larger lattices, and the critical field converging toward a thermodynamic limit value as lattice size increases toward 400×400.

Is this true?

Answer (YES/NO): NO